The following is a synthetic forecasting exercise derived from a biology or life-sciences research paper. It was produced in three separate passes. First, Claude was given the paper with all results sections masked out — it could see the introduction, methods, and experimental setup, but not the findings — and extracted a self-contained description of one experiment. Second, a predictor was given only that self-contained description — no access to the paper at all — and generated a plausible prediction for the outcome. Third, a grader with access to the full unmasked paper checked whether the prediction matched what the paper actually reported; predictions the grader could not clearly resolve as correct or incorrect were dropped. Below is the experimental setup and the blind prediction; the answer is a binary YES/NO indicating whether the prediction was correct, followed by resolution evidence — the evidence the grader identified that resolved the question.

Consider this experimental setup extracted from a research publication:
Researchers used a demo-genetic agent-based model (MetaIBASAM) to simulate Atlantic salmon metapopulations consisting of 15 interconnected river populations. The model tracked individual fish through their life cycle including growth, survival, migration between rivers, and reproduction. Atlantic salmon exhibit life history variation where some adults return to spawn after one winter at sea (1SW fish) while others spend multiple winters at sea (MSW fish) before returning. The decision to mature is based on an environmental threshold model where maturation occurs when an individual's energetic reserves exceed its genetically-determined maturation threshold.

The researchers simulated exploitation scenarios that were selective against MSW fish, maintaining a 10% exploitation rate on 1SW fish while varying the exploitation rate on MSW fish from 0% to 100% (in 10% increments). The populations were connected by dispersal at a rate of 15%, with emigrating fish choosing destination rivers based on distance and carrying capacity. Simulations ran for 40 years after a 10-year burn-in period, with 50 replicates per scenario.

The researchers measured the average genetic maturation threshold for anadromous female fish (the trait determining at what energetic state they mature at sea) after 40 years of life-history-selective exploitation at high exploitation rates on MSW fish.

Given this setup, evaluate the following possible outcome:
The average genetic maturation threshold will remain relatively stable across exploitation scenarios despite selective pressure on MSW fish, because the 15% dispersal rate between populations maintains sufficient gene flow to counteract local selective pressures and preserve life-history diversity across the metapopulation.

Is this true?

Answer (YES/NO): NO